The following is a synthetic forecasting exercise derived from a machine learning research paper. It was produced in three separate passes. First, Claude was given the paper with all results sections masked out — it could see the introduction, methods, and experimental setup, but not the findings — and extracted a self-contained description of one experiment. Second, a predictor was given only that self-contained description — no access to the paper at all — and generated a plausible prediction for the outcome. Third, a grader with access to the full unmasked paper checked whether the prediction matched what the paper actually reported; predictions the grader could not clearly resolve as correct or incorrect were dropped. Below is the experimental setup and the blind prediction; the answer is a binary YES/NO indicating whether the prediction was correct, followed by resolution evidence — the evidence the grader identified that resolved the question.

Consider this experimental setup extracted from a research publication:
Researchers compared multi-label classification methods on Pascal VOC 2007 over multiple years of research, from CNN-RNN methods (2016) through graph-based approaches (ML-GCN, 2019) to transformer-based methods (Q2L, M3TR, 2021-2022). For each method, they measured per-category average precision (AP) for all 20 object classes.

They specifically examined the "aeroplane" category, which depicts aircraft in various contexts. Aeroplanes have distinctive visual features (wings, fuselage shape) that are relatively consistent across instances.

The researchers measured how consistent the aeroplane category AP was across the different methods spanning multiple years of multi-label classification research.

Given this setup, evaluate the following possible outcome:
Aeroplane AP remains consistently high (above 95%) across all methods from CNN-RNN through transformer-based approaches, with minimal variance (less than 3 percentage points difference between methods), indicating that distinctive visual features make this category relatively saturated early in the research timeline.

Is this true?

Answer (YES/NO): NO